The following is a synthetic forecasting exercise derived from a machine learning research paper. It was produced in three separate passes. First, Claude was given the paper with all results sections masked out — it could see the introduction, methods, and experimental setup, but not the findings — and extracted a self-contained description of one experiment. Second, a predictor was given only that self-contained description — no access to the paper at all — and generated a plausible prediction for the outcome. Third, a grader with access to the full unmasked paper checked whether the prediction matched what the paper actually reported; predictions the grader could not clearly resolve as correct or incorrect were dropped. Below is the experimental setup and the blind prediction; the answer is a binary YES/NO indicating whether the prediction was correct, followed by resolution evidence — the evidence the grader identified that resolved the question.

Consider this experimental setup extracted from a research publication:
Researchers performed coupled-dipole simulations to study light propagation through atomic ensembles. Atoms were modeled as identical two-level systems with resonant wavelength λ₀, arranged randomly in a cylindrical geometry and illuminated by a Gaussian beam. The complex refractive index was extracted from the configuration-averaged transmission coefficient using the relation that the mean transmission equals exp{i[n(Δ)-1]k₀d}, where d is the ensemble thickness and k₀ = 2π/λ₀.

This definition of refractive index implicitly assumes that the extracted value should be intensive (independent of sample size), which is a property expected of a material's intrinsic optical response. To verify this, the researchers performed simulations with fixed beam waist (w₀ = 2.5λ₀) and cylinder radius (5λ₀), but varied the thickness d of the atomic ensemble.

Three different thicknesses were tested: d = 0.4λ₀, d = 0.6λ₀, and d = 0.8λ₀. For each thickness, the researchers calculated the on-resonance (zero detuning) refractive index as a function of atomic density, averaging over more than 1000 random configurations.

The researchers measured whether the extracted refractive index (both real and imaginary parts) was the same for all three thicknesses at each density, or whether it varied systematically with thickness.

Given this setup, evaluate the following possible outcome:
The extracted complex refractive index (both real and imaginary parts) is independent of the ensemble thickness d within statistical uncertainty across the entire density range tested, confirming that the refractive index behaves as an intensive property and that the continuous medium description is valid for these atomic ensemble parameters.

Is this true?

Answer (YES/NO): YES